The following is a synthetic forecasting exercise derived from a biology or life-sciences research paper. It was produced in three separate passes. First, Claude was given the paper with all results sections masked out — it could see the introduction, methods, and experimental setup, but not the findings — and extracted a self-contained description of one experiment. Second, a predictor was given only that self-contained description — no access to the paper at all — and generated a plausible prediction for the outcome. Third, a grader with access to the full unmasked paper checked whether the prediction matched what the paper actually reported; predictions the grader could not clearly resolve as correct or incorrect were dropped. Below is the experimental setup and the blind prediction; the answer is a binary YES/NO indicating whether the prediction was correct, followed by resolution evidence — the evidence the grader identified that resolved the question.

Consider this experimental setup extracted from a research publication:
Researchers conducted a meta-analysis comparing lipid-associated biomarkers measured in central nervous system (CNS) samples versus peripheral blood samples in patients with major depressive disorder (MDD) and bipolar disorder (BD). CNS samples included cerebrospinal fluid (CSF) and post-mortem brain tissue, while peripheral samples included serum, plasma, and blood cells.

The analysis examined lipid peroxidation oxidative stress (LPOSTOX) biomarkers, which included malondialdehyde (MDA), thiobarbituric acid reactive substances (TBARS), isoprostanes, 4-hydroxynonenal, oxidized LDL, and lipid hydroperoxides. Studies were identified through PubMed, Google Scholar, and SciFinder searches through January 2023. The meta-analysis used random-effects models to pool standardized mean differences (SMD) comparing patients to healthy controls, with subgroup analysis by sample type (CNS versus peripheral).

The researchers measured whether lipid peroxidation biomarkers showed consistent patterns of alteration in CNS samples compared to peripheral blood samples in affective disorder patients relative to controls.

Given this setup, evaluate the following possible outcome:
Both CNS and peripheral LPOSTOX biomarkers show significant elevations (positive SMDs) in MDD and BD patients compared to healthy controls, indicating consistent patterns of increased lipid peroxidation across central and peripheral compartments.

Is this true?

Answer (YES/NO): YES